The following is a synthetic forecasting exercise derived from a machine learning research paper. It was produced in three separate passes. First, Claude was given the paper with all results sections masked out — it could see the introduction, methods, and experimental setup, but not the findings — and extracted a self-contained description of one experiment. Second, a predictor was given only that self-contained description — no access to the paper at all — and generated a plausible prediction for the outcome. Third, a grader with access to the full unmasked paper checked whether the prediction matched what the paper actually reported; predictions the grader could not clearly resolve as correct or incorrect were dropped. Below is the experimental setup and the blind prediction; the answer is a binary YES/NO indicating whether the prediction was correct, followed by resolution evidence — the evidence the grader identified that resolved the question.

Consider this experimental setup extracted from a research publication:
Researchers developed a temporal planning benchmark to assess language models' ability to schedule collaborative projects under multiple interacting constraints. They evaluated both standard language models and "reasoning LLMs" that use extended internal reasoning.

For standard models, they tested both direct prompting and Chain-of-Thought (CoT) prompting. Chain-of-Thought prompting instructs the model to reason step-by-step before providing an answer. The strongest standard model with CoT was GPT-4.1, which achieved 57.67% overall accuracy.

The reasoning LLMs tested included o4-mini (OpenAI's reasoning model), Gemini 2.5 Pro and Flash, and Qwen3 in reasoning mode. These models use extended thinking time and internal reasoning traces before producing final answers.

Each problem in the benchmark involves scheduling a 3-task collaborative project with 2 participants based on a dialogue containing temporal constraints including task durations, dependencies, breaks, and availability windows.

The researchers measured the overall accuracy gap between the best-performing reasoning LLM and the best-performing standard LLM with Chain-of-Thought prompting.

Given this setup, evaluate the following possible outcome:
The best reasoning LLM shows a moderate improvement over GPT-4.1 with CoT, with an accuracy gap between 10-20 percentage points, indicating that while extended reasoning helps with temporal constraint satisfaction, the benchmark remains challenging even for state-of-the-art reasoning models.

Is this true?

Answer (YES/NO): NO